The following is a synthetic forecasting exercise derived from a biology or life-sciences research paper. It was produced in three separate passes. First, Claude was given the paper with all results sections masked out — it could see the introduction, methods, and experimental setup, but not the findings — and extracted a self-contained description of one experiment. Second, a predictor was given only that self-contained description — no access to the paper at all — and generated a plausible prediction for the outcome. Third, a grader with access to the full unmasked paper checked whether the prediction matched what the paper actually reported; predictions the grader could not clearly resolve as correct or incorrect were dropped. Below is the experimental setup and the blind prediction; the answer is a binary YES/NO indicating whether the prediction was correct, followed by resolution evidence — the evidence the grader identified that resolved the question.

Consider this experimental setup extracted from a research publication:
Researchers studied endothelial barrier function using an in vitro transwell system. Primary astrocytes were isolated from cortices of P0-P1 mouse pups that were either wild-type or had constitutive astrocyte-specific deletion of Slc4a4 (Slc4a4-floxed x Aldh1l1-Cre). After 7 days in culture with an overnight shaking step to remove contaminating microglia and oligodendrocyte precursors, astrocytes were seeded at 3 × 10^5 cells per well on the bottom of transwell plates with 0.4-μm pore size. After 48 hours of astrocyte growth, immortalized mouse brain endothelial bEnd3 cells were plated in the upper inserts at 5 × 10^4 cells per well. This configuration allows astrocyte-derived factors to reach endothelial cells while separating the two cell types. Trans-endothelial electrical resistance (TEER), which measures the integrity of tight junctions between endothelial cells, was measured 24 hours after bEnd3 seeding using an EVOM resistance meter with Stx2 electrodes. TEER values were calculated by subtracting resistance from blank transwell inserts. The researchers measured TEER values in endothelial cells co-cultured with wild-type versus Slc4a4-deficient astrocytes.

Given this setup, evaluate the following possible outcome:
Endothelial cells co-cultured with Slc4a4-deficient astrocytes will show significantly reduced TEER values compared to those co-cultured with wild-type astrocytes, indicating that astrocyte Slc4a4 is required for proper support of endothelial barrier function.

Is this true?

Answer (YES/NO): YES